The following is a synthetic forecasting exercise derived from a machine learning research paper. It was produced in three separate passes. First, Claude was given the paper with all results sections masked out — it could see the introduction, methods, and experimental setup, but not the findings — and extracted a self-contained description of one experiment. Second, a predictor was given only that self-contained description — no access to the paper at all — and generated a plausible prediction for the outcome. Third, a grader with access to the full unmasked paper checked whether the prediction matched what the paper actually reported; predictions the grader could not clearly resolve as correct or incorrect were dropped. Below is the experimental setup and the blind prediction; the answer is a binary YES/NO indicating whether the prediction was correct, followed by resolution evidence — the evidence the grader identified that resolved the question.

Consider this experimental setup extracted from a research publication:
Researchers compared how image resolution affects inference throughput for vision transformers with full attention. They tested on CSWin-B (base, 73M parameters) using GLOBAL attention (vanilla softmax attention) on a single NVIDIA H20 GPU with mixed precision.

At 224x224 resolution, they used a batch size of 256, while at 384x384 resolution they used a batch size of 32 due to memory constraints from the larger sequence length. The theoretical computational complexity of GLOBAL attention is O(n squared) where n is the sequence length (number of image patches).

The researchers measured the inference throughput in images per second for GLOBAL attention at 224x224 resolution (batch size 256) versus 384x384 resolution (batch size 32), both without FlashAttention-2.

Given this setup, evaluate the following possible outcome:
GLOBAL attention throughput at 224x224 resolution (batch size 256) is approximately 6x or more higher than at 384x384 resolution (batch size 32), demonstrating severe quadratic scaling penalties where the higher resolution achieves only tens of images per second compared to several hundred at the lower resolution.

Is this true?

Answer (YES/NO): YES